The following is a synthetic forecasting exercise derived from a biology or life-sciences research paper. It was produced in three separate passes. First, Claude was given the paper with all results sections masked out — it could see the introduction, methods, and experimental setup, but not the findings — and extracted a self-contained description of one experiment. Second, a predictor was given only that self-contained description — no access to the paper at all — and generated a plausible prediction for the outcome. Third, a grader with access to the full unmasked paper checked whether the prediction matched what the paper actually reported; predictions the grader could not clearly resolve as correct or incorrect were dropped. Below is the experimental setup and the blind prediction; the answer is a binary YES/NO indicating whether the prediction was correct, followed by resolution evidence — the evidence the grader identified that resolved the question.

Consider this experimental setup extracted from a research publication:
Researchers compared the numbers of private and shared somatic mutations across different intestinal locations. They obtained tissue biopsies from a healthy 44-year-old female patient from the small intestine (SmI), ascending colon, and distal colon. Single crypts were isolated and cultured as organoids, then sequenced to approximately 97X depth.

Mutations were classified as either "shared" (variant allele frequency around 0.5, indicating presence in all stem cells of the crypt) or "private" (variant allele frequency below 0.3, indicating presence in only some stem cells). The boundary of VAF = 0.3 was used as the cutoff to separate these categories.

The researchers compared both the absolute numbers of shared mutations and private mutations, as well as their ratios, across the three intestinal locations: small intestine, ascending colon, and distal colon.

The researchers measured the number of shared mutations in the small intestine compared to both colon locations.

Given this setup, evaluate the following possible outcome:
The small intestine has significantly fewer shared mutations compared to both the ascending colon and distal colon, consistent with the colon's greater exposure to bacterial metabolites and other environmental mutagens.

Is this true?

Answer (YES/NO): NO